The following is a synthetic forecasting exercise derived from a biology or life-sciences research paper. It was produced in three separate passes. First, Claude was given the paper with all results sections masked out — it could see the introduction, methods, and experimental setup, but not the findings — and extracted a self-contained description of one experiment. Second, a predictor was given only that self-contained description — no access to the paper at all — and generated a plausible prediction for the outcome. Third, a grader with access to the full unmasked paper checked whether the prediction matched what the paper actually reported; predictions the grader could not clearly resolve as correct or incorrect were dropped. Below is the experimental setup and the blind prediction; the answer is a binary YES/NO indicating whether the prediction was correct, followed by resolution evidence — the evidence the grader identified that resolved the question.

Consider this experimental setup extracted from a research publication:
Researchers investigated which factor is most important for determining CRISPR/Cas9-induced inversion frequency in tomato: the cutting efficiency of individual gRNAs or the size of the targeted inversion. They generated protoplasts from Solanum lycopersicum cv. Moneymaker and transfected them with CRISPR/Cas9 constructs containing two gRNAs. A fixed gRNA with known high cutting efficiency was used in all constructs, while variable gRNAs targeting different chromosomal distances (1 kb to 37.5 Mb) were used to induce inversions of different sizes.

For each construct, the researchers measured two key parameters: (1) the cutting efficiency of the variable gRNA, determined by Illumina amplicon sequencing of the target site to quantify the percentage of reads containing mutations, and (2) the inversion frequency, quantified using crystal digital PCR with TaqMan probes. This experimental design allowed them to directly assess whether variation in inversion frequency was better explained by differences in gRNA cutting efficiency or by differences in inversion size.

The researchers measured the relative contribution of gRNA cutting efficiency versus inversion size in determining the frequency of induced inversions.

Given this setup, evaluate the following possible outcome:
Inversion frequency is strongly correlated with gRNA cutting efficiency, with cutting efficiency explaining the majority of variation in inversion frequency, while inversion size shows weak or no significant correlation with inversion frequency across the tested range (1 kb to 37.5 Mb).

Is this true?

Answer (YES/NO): NO